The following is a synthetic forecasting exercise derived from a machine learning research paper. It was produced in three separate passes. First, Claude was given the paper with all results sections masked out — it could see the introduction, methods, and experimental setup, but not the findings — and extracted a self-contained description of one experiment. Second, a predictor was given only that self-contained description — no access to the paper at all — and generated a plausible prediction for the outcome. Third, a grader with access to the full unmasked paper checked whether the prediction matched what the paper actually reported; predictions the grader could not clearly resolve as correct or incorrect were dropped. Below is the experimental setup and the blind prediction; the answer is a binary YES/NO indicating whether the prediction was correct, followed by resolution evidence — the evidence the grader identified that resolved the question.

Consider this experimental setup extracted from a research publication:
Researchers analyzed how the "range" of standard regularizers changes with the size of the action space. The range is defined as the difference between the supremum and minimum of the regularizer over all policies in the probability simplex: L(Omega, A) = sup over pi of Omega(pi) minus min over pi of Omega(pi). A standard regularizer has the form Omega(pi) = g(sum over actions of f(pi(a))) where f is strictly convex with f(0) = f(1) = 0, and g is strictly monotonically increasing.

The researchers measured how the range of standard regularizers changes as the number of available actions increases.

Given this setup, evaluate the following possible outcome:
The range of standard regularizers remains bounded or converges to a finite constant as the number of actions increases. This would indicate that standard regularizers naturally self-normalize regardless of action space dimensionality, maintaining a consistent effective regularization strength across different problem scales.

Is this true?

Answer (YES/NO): NO